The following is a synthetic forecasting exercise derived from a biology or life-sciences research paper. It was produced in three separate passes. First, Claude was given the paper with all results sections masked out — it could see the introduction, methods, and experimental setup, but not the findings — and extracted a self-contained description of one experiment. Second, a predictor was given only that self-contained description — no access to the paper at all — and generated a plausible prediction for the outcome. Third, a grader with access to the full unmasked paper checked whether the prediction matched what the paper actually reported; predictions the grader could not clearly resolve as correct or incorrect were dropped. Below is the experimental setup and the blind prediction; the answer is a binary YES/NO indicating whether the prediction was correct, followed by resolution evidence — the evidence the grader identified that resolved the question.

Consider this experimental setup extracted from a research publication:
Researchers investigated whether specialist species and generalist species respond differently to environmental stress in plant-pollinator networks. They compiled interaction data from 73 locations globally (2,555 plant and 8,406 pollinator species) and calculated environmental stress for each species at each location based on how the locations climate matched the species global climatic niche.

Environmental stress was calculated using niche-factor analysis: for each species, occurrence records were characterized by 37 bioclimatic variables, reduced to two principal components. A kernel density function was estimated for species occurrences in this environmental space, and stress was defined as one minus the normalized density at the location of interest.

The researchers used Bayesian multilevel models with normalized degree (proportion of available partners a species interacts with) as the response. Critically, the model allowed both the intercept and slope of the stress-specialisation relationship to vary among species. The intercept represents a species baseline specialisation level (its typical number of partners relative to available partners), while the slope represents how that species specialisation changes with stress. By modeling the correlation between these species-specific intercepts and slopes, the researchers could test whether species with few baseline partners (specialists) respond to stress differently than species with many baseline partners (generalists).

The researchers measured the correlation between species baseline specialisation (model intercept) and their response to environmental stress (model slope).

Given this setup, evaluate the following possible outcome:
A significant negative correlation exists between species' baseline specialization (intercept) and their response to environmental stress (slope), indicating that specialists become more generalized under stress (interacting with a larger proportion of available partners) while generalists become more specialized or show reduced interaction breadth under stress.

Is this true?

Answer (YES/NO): NO